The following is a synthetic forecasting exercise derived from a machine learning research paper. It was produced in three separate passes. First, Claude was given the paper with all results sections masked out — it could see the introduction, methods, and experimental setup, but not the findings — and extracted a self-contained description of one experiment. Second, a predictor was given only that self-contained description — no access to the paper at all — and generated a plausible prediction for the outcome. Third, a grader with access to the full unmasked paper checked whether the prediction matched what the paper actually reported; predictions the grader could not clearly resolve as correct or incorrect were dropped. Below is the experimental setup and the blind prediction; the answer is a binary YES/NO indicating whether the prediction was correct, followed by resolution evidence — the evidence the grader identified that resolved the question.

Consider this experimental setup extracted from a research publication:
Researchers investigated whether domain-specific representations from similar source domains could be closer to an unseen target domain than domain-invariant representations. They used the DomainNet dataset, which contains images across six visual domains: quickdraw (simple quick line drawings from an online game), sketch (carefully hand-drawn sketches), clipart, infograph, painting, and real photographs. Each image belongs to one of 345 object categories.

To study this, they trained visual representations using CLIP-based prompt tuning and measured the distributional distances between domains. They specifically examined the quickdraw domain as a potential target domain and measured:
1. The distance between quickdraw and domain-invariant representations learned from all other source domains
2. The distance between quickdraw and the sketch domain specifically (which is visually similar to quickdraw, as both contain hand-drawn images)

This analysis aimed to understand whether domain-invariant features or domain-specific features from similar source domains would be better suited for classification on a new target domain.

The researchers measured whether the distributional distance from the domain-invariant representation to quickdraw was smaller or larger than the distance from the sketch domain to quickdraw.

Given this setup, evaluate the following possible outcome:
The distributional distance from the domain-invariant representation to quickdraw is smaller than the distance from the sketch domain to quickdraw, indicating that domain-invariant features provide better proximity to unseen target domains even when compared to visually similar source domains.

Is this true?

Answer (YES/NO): NO